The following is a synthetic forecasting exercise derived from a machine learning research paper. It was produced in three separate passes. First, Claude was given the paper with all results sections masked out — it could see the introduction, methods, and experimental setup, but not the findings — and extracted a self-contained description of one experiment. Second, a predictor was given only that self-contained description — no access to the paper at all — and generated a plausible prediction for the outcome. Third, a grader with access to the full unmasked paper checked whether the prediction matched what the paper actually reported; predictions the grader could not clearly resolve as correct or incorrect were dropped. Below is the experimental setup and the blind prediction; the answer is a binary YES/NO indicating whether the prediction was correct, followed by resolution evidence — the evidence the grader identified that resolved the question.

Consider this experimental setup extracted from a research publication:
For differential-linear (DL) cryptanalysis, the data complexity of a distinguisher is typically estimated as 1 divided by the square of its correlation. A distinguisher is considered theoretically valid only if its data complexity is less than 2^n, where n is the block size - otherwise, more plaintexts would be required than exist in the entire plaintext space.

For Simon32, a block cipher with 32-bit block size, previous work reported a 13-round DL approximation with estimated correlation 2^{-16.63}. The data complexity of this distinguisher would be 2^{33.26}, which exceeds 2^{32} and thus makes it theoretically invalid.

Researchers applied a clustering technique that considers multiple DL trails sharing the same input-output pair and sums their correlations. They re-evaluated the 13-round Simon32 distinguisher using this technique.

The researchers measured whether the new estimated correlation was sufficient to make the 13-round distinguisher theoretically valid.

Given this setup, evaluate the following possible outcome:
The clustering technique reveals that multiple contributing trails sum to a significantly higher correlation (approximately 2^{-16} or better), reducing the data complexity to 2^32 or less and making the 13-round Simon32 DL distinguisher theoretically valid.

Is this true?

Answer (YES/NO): YES